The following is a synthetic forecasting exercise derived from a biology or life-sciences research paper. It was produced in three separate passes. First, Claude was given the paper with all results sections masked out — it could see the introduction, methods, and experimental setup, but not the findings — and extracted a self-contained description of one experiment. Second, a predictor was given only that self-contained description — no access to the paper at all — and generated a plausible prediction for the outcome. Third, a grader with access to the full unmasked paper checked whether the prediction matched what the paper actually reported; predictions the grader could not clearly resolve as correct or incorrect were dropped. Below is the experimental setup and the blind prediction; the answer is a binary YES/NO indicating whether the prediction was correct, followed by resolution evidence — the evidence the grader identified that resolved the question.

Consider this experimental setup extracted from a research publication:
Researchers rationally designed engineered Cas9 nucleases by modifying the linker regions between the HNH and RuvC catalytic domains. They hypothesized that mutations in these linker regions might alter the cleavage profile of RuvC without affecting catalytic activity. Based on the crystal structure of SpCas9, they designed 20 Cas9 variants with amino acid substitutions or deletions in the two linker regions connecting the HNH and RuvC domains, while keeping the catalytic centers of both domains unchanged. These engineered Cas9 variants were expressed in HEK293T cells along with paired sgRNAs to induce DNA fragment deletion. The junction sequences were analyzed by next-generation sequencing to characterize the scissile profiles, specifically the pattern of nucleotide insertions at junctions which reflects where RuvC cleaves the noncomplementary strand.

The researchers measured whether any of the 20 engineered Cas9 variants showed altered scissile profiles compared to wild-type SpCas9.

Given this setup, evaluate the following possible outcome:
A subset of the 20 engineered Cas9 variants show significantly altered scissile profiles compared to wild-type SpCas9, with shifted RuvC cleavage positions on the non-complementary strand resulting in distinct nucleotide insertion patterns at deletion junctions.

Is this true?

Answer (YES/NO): YES